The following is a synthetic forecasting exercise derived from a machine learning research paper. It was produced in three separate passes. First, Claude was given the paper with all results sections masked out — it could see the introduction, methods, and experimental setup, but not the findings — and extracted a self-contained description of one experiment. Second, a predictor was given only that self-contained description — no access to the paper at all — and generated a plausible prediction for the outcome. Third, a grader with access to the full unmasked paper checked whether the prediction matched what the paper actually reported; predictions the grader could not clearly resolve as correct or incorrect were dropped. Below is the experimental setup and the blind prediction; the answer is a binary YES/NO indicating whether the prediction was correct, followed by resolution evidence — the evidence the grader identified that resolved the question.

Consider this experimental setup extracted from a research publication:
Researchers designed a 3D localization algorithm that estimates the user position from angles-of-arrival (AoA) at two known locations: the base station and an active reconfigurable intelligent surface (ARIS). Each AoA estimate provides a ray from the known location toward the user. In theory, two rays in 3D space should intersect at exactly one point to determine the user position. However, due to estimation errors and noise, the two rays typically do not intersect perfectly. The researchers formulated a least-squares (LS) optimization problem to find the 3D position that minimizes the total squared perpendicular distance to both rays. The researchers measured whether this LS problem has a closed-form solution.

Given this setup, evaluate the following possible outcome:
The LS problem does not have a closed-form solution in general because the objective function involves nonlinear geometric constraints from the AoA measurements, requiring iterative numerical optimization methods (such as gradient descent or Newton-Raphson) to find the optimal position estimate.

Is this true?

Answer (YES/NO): NO